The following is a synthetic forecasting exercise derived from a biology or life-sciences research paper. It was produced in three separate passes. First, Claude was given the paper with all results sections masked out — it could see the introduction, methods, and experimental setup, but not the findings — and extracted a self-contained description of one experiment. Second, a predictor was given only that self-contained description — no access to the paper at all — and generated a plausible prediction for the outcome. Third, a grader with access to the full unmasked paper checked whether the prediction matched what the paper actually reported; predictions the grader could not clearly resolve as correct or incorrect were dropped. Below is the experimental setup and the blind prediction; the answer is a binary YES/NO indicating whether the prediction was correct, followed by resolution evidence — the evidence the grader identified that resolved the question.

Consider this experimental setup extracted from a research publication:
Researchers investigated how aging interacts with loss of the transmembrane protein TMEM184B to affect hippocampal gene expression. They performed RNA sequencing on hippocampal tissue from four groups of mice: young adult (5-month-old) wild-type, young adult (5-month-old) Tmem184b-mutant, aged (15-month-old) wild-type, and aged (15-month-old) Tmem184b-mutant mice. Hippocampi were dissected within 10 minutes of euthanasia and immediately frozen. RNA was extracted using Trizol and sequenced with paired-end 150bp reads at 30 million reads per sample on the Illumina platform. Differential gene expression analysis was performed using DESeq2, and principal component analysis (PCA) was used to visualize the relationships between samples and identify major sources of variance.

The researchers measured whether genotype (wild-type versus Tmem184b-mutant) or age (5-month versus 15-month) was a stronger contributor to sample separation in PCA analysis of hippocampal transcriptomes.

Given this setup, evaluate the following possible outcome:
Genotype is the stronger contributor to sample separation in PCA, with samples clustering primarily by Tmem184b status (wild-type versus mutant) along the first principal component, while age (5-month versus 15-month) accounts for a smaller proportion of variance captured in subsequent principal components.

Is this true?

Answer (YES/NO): YES